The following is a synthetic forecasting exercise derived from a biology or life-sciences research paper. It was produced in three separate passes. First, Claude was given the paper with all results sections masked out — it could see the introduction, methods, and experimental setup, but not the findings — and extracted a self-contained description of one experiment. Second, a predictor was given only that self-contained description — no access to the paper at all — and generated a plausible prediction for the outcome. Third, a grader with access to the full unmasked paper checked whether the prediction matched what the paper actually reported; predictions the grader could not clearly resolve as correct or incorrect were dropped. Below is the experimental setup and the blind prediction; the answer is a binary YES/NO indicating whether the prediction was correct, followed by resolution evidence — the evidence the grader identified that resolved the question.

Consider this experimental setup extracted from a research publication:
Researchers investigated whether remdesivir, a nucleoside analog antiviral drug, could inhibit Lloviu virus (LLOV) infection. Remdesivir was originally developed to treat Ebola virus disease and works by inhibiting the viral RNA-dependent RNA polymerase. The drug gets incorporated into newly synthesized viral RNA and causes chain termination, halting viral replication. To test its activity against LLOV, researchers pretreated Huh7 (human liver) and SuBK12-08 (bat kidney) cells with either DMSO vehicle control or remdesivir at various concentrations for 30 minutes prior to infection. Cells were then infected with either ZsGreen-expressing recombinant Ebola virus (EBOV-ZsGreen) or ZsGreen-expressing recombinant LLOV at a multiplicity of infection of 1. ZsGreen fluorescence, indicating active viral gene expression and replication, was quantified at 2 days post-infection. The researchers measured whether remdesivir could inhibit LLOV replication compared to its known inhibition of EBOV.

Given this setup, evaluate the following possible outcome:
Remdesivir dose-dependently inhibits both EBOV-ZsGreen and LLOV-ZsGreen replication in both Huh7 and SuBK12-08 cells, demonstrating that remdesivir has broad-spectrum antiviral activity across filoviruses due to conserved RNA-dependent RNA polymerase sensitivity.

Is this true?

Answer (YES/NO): YES